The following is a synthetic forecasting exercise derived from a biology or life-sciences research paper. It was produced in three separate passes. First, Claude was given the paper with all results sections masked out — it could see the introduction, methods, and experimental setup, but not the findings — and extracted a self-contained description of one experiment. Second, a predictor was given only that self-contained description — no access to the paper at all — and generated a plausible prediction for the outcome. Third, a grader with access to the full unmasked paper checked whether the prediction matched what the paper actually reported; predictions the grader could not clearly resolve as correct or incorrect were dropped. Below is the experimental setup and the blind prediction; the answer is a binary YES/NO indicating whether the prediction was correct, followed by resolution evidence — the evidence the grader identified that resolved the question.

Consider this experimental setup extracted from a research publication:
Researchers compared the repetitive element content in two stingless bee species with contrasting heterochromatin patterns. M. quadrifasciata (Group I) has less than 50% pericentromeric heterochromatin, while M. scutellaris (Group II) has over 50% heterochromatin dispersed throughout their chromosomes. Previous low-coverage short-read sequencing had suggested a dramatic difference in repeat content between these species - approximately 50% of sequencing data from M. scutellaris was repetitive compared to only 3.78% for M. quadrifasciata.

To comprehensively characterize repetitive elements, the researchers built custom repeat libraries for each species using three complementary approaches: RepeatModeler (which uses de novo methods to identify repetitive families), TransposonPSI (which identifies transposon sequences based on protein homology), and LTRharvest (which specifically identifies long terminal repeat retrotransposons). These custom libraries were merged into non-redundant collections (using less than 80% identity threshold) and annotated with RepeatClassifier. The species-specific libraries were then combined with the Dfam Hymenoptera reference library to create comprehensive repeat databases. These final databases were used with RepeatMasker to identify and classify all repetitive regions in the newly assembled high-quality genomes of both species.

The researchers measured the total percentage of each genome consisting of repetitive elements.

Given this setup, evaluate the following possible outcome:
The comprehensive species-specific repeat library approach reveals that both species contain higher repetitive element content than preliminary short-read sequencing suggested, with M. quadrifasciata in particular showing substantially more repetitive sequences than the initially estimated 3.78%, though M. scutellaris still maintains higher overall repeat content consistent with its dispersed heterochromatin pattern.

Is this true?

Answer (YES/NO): NO